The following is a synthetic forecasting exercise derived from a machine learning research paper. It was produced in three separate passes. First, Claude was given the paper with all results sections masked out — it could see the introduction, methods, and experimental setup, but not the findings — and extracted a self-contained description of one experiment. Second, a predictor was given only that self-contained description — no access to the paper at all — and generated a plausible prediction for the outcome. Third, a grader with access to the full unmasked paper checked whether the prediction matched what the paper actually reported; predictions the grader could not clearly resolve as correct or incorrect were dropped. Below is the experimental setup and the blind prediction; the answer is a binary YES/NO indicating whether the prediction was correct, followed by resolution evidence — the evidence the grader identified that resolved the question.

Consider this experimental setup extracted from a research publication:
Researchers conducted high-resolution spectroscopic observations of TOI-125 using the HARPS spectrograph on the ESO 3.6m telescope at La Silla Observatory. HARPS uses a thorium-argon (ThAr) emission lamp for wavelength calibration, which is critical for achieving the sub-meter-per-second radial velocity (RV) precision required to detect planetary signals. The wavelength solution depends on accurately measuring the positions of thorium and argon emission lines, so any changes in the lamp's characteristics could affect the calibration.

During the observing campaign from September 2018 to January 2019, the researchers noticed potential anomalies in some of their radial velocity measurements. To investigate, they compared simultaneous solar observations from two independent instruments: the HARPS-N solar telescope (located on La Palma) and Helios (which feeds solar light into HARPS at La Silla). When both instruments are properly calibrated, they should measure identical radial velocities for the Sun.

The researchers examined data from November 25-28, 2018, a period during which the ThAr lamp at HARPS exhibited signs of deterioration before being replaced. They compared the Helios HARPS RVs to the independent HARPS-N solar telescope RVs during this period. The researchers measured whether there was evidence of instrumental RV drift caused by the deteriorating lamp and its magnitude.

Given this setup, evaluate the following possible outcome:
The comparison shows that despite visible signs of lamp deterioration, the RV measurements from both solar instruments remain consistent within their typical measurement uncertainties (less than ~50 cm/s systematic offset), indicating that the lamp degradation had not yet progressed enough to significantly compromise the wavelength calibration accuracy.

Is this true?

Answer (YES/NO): NO